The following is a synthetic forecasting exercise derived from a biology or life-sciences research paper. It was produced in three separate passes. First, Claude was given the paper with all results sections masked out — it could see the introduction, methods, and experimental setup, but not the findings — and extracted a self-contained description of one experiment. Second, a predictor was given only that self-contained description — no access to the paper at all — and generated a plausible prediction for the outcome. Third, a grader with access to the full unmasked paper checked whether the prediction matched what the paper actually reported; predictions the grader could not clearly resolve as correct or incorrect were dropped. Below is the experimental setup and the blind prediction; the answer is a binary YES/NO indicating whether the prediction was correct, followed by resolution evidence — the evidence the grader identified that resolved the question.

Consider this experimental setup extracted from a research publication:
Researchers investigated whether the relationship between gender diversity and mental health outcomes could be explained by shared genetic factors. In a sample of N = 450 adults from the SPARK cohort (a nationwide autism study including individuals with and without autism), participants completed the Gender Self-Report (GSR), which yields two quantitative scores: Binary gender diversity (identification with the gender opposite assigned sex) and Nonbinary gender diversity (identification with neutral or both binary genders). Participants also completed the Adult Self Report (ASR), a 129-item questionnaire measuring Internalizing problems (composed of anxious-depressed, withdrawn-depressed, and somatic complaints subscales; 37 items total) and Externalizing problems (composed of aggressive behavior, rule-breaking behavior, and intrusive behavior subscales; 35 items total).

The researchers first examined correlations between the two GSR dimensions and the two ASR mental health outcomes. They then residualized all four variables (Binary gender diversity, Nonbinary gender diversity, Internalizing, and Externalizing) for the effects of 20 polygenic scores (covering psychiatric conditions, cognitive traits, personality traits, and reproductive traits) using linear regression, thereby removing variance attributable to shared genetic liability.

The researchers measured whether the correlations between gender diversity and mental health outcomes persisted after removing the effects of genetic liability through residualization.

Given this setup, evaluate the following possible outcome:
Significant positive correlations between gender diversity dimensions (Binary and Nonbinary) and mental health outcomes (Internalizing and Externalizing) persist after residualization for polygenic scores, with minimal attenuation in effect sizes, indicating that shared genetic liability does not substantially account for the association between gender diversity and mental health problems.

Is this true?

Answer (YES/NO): YES